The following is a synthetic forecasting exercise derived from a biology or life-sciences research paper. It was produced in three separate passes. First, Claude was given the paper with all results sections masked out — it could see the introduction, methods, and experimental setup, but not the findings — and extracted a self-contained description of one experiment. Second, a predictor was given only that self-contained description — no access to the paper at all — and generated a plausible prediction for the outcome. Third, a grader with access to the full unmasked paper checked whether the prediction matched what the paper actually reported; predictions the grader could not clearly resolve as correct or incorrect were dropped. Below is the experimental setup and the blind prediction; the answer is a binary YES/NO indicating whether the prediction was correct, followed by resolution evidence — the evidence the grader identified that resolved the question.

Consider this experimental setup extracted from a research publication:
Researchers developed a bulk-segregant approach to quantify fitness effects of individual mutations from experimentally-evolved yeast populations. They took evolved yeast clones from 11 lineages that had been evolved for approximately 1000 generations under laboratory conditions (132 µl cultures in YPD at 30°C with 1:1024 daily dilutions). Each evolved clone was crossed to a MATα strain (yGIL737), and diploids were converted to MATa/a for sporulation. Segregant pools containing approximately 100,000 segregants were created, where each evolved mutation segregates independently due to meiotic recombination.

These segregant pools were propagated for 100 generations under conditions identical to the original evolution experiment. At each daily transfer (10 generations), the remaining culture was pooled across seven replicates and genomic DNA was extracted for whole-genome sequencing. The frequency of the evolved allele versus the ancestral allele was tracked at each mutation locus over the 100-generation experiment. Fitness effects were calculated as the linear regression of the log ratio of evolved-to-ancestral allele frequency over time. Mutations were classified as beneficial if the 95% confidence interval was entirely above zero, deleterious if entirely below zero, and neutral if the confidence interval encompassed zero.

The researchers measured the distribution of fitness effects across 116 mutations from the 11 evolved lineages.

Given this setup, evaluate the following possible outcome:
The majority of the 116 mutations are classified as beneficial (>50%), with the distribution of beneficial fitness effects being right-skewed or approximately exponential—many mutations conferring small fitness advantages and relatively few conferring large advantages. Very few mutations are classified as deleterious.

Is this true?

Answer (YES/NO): NO